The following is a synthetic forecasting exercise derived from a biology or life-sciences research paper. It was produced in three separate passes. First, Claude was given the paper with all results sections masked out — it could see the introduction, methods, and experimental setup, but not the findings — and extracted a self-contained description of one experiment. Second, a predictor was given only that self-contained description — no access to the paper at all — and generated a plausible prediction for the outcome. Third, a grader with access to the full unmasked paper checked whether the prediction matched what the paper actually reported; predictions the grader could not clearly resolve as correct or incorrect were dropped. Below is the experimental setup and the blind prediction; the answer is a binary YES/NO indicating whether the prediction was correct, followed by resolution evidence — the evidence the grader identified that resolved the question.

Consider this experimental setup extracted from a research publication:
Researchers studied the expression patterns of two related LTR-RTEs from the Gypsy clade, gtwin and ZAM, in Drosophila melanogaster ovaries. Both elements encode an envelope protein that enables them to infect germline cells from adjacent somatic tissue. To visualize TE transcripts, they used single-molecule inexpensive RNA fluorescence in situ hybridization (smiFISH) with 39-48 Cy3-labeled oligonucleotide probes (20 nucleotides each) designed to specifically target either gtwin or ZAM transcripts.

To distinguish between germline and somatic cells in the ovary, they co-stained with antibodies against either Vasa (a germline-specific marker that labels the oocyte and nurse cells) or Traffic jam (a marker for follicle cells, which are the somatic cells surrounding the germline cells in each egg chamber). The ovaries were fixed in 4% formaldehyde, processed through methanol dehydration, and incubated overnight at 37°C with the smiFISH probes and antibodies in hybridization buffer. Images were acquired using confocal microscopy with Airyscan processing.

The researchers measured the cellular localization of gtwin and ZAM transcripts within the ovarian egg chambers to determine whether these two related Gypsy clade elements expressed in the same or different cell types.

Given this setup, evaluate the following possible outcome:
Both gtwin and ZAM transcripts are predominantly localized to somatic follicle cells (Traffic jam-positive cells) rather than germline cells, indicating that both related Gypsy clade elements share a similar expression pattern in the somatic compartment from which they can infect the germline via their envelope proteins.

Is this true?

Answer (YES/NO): NO